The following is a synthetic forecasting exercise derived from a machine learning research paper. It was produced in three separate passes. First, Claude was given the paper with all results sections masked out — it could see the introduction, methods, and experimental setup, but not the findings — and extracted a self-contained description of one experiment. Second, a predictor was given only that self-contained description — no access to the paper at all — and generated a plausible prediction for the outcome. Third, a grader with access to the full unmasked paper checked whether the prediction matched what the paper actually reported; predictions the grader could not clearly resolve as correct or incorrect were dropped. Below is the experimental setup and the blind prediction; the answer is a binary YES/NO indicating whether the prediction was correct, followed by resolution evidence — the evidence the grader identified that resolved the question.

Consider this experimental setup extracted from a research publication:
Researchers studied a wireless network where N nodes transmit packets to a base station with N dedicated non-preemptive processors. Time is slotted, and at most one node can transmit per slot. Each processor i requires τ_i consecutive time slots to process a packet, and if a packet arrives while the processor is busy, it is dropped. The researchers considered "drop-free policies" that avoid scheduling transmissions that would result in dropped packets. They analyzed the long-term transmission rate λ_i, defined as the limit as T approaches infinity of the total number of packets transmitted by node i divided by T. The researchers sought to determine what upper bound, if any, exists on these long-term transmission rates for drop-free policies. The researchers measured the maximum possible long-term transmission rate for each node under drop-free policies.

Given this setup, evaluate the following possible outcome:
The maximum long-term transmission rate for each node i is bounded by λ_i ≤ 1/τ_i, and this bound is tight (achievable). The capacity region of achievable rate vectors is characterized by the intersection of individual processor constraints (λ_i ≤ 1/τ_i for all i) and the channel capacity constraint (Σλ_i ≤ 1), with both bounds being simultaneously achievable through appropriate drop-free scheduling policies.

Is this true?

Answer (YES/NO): YES